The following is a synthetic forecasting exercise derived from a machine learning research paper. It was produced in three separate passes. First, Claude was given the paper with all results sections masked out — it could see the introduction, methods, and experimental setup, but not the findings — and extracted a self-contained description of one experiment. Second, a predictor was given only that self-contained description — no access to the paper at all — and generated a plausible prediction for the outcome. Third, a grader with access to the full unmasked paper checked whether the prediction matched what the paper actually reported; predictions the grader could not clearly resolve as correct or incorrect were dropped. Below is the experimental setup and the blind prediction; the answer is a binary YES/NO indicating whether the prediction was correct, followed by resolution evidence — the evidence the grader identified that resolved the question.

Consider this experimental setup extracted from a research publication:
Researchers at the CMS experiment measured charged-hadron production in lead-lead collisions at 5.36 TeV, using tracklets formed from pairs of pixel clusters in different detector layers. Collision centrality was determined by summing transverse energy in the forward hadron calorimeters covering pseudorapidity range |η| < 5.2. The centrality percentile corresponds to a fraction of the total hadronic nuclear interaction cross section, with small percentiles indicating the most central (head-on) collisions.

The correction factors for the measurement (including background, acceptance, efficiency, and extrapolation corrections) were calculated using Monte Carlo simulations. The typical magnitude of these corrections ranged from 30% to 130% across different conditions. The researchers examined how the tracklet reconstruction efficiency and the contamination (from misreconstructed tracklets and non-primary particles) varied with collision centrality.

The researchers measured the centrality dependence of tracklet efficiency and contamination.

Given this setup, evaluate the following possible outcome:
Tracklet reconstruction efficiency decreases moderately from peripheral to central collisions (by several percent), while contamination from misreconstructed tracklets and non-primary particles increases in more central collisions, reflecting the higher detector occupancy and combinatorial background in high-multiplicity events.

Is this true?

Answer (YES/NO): NO